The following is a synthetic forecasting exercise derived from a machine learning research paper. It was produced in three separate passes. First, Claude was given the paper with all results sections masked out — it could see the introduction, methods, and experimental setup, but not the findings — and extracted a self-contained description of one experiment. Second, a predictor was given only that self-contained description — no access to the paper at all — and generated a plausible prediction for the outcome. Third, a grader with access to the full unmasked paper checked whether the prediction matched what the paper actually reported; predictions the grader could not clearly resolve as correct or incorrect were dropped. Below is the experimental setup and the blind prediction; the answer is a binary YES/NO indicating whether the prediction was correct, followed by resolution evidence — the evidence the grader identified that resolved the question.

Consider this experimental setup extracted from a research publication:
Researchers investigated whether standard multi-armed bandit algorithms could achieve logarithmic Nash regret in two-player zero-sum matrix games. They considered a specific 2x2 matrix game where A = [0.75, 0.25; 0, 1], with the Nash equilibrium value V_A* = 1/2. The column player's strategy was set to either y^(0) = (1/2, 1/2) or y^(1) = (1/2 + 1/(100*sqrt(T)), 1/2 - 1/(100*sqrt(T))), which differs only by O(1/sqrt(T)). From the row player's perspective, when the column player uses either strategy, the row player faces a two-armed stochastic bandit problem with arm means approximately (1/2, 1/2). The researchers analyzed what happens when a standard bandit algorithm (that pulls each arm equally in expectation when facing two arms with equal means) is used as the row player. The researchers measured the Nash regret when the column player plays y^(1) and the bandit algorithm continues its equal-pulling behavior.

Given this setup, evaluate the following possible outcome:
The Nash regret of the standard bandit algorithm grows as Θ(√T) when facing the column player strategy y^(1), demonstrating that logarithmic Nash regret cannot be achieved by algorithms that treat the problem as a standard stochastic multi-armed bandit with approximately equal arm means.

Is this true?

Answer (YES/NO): YES